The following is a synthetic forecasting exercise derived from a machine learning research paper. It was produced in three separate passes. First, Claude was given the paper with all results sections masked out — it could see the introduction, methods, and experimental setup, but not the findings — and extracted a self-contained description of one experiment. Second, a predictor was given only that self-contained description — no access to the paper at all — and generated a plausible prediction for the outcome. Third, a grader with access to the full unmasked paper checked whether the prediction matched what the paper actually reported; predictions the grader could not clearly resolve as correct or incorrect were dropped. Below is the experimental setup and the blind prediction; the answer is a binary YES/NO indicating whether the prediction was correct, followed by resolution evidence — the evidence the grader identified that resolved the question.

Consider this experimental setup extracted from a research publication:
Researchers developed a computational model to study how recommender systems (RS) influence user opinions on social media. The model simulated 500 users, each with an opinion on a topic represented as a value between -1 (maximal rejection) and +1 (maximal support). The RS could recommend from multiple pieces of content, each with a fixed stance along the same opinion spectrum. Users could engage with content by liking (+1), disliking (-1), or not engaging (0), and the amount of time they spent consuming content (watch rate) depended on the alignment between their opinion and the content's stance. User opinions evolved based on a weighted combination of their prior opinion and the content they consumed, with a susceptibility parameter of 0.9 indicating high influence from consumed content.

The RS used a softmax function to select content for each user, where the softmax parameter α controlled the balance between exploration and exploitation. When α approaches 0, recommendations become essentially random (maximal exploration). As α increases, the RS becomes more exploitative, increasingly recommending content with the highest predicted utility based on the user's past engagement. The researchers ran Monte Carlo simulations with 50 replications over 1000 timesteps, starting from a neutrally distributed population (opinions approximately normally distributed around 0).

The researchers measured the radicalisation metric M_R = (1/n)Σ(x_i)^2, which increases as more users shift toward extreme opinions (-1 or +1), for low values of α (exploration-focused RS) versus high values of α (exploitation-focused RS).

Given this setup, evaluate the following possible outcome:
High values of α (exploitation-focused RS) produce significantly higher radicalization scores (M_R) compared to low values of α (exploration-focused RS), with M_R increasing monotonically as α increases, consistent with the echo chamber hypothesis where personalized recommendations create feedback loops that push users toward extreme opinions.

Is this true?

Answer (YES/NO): NO